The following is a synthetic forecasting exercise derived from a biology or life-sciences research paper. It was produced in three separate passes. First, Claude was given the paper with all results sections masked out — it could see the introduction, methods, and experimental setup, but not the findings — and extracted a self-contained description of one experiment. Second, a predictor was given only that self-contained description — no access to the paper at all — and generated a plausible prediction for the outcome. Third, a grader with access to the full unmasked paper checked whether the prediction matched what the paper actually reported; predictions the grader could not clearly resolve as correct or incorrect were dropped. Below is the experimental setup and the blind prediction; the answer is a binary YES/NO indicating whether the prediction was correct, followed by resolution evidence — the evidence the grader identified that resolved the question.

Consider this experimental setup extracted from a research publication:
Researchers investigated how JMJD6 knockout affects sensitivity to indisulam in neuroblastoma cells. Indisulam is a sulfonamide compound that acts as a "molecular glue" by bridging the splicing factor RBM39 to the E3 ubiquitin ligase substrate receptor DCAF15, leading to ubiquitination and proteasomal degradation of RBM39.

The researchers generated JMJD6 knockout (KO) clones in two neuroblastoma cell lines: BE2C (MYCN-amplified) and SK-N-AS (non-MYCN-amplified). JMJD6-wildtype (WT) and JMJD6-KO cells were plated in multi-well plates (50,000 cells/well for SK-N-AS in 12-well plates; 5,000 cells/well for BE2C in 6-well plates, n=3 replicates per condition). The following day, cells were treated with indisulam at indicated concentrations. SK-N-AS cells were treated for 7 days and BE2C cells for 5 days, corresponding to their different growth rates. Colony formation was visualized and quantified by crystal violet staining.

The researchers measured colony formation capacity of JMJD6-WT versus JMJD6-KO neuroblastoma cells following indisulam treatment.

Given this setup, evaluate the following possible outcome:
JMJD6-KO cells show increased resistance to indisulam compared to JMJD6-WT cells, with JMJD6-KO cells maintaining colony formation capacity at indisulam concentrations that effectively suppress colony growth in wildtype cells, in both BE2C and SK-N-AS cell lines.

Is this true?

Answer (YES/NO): YES